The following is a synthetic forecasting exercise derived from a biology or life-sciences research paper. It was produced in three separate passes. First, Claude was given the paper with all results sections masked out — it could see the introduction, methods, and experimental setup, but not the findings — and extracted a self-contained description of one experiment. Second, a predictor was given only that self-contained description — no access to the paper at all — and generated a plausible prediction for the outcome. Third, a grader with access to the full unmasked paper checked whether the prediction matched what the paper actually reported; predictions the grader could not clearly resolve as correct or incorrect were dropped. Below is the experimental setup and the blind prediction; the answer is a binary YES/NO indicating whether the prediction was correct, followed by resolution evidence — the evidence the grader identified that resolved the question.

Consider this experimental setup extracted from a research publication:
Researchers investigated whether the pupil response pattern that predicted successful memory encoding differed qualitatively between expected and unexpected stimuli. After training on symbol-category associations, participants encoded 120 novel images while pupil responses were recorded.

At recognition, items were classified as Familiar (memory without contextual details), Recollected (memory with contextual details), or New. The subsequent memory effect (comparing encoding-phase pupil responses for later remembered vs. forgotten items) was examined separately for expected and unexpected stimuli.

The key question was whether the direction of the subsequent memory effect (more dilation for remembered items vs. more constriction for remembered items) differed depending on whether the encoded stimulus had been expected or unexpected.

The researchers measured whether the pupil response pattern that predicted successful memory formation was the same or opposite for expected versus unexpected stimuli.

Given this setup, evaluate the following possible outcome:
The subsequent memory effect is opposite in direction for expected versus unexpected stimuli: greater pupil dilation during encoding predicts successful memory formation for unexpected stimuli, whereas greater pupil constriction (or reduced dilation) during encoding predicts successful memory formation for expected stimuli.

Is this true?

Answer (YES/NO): YES